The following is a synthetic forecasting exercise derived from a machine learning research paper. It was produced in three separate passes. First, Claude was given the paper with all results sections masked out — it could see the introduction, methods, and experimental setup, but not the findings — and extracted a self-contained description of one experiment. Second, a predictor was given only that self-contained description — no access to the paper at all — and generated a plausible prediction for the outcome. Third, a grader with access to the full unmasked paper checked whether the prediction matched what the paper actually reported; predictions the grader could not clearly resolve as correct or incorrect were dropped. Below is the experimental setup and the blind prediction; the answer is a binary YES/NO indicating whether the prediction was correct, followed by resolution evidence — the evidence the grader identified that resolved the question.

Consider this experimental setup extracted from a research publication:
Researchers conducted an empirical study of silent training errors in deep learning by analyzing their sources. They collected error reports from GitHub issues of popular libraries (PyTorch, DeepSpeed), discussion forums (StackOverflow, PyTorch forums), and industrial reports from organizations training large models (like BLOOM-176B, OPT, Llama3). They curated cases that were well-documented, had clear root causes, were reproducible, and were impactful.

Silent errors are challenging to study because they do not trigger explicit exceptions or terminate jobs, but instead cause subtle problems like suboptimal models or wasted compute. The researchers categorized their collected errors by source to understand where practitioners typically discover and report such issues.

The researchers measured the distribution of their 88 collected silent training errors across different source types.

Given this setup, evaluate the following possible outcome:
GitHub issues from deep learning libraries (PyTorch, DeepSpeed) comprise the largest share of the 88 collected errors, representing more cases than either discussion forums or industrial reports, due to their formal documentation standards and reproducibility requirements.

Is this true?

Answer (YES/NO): YES